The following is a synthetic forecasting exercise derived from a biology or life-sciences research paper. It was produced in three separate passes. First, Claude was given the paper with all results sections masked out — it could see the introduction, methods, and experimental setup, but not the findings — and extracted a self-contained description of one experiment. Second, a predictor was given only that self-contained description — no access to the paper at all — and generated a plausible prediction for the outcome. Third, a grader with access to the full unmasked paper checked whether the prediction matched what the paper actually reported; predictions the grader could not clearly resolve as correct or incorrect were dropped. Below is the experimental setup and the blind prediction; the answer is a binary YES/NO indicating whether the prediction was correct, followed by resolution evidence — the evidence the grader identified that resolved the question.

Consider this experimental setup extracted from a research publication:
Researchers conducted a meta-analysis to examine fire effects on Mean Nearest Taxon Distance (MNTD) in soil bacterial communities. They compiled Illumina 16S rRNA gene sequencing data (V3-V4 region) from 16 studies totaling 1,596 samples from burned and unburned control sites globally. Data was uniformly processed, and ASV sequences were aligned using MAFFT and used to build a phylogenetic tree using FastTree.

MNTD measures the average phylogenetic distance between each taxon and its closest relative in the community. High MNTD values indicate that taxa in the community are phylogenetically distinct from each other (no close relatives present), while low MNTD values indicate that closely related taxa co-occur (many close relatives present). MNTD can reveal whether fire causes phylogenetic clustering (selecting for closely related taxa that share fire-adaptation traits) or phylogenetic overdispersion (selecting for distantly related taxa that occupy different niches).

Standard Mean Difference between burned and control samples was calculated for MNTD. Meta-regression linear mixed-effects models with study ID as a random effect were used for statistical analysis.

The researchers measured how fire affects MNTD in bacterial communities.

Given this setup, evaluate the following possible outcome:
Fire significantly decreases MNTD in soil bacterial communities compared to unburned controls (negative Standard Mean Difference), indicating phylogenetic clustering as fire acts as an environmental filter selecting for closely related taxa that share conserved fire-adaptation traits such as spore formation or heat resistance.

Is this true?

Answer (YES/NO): NO